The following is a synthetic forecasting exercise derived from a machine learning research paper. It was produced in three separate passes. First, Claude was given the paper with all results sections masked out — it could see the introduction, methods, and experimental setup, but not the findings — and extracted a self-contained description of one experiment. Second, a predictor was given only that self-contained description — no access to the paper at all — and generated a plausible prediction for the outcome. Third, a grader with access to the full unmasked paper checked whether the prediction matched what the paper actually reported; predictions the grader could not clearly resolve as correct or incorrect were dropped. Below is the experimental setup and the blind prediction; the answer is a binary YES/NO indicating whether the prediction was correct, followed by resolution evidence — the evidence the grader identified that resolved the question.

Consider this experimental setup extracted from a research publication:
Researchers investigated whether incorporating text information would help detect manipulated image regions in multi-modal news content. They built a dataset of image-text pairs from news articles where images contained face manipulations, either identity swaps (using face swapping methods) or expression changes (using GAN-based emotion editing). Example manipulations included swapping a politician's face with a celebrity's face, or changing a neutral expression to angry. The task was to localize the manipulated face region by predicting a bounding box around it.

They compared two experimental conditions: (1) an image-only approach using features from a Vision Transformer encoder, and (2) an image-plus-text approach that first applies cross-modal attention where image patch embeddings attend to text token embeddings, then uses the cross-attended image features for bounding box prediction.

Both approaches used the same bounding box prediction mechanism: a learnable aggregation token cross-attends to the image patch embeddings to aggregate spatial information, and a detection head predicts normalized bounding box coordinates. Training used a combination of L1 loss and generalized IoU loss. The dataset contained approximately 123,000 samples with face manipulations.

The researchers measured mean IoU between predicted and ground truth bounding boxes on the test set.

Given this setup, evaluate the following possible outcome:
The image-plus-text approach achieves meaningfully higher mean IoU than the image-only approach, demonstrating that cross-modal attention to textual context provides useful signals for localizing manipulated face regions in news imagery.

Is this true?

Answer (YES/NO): NO